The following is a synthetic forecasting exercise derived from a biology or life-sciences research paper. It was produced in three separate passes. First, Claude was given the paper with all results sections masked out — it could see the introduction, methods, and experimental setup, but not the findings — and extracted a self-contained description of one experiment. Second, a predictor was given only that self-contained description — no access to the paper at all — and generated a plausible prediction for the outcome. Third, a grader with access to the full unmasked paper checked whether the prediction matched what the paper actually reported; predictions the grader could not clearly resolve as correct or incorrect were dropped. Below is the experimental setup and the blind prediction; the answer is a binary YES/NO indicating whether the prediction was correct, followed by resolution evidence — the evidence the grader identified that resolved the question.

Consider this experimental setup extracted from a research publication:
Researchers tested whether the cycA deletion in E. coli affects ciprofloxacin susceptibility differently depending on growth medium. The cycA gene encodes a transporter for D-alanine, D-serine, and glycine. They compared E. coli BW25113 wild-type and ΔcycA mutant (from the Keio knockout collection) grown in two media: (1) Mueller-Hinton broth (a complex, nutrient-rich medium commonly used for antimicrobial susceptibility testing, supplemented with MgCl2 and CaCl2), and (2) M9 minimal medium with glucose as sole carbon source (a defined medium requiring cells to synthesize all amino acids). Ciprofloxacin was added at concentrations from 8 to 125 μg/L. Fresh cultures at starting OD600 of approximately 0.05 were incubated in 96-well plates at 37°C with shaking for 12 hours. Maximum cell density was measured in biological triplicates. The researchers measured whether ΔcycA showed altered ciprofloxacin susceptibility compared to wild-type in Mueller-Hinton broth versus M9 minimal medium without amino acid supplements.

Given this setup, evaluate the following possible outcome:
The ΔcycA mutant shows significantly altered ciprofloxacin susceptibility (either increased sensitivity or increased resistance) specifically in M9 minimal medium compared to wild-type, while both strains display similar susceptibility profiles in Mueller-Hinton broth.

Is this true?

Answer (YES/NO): NO